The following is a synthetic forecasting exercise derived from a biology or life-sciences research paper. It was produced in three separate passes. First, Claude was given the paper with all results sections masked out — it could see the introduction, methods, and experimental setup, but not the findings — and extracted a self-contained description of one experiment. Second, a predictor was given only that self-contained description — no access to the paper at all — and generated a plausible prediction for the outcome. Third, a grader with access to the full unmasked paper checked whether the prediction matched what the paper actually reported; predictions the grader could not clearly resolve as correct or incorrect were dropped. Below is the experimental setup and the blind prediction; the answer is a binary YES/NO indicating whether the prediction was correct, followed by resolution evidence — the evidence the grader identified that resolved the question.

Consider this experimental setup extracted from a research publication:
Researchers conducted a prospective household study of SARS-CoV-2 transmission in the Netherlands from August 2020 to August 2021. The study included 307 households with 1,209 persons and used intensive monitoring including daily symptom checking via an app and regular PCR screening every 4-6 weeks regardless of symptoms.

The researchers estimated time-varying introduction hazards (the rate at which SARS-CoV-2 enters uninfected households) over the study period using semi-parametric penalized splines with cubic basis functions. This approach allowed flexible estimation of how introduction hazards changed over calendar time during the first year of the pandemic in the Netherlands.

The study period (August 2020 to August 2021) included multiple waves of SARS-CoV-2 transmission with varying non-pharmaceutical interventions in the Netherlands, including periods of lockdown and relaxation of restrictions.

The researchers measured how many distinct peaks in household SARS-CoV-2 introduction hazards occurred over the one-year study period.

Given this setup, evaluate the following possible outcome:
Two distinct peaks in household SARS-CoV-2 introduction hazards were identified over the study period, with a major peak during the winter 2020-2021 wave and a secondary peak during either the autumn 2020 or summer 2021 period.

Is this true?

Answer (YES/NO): NO